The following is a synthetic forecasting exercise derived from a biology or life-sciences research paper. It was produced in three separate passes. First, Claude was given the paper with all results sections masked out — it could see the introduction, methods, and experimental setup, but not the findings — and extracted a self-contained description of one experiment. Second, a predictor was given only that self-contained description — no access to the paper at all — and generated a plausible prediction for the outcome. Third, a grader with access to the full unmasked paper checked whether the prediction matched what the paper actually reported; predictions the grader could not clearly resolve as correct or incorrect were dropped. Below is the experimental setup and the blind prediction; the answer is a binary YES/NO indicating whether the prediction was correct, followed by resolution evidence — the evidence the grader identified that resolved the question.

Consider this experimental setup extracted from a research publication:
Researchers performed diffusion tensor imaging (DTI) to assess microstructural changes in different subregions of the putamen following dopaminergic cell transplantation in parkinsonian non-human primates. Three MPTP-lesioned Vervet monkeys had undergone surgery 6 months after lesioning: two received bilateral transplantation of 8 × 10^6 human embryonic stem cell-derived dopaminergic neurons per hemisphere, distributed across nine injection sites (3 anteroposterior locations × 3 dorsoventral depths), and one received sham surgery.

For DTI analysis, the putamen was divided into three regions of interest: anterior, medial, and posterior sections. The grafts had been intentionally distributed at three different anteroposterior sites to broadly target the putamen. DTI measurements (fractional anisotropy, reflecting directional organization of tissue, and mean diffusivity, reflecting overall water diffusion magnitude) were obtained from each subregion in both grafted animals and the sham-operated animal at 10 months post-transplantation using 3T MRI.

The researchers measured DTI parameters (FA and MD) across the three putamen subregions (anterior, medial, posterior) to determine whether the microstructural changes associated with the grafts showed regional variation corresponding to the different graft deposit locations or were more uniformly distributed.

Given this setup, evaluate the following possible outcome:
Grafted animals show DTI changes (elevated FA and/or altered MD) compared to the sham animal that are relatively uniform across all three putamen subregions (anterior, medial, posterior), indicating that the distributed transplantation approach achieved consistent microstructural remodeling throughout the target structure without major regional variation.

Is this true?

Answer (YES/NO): YES